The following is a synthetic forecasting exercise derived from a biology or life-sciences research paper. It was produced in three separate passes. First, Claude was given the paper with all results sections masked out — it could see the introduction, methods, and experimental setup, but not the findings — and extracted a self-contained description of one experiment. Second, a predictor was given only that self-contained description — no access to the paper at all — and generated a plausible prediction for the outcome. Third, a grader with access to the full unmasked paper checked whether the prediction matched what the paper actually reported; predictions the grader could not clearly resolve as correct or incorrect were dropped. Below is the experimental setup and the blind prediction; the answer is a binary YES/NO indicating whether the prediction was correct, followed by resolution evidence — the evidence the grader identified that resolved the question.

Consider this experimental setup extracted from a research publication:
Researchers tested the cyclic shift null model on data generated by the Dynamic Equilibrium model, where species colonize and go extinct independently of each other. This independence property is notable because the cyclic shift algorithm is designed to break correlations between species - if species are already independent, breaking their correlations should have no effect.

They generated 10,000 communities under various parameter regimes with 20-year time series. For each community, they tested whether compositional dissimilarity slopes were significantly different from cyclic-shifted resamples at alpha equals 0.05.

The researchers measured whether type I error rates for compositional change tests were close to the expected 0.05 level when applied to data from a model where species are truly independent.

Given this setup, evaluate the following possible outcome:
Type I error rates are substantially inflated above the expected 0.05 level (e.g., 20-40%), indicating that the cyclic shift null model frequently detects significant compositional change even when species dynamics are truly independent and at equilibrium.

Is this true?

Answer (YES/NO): YES